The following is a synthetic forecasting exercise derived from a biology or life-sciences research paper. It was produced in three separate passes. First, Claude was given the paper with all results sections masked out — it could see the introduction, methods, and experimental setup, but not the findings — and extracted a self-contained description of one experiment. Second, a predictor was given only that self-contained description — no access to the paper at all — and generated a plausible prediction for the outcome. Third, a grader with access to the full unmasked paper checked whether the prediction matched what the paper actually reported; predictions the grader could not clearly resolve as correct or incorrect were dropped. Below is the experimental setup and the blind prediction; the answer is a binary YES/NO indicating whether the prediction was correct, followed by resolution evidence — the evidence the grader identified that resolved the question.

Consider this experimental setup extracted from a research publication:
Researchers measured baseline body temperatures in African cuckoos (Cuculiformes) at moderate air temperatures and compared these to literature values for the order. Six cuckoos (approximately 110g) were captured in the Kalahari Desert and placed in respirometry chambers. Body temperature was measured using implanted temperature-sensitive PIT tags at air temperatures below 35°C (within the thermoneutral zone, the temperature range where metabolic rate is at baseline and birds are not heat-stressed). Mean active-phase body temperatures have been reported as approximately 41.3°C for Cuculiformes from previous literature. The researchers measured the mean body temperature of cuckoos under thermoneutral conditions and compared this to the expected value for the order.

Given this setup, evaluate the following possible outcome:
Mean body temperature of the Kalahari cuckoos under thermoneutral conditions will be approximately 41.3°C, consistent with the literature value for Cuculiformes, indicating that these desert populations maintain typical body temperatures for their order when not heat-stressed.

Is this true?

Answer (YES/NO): NO